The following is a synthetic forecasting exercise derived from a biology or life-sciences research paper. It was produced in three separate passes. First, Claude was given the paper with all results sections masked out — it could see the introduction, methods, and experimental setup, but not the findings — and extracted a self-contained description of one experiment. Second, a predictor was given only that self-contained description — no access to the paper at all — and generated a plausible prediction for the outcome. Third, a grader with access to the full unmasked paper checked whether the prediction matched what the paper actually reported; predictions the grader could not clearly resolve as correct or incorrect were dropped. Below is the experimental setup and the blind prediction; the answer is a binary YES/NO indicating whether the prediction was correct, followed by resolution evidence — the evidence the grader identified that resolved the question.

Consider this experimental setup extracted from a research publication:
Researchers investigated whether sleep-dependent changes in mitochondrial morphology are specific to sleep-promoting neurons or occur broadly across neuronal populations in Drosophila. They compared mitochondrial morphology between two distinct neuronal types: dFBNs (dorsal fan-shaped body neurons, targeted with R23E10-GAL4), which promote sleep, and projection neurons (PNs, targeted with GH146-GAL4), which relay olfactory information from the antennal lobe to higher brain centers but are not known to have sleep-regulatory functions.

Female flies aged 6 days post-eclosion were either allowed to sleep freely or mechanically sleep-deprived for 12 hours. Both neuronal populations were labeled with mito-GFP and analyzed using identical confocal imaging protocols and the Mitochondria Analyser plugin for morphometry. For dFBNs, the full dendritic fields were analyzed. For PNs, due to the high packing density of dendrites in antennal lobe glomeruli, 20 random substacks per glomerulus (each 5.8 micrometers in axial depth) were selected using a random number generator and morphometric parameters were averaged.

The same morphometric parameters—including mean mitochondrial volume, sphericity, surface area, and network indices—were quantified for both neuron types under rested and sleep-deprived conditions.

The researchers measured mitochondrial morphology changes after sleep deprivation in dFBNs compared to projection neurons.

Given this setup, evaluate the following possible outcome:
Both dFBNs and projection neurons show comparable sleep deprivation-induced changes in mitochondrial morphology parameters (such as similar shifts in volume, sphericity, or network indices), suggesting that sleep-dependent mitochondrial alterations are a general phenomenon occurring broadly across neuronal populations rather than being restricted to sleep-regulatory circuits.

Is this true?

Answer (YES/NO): NO